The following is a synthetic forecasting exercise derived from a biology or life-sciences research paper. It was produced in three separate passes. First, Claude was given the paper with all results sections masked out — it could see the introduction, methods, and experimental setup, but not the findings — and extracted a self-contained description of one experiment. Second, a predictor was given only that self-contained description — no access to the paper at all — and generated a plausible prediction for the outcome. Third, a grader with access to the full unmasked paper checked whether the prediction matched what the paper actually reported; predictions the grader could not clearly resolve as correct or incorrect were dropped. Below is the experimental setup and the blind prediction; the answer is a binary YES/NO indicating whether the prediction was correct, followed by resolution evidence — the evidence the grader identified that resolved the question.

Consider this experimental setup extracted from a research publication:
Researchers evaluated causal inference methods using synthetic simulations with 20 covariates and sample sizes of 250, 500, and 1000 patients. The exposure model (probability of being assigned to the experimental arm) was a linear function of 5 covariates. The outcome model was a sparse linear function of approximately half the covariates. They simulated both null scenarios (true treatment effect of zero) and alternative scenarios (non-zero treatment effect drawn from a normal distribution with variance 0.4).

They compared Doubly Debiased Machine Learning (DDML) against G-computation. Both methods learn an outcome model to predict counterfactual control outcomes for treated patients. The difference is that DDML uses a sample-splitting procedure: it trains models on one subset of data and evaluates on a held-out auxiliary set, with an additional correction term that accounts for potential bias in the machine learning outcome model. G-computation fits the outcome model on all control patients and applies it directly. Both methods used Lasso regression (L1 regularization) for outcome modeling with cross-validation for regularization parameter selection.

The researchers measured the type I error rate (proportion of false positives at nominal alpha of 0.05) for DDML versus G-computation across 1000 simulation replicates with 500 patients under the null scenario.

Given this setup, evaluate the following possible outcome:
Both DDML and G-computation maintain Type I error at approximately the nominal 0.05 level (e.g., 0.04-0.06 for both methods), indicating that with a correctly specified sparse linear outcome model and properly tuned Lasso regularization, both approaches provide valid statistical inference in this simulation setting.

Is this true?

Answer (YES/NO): NO